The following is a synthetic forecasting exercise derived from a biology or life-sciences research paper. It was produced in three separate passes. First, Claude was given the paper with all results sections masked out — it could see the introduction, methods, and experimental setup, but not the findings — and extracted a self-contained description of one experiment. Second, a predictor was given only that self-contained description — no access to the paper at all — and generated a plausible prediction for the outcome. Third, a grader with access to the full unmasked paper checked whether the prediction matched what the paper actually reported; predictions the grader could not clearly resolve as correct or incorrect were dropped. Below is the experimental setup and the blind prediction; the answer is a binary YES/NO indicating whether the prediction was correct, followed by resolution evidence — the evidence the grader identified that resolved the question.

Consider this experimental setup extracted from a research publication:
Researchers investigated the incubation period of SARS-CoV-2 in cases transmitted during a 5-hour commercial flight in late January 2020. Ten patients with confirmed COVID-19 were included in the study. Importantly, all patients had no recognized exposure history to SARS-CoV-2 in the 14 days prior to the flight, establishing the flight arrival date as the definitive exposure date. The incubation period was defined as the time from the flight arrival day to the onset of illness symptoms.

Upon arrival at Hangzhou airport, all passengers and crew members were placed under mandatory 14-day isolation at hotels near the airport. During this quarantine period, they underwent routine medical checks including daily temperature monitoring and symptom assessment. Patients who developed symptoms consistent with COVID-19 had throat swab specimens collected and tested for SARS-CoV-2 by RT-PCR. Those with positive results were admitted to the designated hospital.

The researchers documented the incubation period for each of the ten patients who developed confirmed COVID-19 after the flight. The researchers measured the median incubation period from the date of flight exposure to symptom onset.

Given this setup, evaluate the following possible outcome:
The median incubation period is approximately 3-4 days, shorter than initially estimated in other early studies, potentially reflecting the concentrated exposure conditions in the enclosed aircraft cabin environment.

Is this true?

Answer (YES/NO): YES